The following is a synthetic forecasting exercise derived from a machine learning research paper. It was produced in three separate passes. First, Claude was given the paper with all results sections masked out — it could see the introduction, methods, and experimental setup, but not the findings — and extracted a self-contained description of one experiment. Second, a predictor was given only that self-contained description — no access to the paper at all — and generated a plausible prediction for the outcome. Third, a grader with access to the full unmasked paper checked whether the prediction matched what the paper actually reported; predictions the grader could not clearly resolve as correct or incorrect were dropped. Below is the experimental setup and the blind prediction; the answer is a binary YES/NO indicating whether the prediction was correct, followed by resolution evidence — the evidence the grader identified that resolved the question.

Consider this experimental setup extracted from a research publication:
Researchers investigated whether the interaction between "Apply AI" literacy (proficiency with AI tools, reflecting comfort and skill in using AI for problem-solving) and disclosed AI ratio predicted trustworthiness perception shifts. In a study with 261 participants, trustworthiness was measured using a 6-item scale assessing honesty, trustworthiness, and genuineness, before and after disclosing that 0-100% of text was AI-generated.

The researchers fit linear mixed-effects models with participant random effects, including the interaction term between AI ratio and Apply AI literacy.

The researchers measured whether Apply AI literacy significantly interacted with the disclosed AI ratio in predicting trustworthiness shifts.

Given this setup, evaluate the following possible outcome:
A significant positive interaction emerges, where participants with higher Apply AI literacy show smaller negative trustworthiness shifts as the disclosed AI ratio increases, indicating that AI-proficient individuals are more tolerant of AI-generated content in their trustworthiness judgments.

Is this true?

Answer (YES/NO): NO